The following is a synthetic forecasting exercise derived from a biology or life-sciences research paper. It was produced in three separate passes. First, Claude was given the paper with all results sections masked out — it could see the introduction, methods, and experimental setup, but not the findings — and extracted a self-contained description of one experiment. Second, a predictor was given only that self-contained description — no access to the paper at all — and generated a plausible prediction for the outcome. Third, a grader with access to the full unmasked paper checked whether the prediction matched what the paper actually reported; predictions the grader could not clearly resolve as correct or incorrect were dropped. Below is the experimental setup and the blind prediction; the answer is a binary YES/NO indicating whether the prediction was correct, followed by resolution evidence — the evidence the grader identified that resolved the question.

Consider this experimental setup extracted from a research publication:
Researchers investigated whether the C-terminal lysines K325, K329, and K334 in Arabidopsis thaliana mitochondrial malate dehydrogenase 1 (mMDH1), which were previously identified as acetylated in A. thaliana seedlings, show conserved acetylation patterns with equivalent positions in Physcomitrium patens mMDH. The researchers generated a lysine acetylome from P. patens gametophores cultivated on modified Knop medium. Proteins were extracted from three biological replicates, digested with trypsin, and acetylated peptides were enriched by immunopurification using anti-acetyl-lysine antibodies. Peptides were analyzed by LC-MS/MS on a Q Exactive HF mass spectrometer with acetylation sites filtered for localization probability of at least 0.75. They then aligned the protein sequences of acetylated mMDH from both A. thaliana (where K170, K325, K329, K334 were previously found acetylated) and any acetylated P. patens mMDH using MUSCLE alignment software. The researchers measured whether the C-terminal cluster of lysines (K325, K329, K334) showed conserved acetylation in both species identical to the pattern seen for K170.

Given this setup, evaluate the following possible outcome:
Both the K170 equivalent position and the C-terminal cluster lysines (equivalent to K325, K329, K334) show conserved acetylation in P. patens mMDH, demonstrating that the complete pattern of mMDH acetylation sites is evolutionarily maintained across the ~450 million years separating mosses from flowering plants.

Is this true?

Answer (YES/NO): NO